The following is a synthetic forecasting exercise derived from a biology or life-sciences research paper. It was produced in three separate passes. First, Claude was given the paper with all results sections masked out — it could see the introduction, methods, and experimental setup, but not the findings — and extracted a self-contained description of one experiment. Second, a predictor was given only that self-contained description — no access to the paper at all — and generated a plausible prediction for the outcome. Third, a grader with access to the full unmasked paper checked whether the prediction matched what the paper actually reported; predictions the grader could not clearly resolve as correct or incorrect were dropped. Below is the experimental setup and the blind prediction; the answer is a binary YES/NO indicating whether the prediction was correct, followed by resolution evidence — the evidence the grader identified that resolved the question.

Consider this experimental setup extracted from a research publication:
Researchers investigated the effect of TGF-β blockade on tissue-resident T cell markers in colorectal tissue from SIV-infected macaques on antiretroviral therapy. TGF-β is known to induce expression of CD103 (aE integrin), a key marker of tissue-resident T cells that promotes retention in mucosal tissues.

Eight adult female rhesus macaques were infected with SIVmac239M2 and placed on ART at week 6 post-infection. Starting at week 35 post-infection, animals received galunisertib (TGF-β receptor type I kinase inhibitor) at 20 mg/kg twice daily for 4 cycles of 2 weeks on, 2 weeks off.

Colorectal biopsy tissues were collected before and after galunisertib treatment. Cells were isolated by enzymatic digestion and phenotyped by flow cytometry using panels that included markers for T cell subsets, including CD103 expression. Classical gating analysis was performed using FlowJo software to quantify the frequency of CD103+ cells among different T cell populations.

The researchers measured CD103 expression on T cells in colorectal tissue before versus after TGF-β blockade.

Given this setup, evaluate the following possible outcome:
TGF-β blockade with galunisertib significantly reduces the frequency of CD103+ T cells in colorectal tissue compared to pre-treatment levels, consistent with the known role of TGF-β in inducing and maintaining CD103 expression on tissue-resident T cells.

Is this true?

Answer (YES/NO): NO